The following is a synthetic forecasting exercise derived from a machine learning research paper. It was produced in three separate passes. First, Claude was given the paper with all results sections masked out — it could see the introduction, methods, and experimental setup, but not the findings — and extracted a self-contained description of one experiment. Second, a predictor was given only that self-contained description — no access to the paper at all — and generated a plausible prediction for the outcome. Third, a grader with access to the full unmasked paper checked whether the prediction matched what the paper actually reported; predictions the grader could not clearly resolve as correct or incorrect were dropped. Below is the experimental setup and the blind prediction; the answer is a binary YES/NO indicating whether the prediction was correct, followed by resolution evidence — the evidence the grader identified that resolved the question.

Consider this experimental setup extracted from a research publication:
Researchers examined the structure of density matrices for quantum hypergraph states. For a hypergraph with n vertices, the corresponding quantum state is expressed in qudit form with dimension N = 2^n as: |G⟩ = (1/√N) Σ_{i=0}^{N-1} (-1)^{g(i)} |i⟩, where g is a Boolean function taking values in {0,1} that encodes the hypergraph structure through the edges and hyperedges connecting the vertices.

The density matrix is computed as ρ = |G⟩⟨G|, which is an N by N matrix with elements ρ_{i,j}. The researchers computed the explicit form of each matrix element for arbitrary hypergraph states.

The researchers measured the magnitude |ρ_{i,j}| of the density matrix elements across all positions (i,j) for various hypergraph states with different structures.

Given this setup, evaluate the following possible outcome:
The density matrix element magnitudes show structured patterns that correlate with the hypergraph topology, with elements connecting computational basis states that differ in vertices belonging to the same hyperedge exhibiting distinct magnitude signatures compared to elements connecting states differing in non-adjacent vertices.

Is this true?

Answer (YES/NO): NO